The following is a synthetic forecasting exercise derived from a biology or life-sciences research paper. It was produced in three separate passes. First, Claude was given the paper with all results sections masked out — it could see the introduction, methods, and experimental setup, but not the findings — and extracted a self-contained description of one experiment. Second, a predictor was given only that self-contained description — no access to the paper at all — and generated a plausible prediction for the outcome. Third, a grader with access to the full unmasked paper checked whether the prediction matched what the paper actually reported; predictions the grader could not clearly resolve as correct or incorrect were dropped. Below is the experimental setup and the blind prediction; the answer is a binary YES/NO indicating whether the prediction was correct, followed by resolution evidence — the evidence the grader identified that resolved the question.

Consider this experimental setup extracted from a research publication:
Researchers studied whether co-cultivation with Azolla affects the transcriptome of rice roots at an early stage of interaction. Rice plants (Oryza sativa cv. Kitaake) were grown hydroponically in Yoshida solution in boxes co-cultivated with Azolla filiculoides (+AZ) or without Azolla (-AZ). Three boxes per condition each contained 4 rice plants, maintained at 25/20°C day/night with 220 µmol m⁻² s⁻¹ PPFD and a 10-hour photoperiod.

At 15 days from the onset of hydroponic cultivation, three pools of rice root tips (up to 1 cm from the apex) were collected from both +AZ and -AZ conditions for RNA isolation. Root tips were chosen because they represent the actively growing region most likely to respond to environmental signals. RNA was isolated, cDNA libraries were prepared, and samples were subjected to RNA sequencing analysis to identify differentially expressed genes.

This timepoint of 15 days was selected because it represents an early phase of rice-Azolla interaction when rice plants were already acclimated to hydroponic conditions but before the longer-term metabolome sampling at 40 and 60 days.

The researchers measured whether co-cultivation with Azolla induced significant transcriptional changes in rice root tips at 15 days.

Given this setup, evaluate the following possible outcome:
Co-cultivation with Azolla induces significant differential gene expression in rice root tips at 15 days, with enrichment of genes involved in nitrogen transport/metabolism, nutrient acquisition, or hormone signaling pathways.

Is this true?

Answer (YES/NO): YES